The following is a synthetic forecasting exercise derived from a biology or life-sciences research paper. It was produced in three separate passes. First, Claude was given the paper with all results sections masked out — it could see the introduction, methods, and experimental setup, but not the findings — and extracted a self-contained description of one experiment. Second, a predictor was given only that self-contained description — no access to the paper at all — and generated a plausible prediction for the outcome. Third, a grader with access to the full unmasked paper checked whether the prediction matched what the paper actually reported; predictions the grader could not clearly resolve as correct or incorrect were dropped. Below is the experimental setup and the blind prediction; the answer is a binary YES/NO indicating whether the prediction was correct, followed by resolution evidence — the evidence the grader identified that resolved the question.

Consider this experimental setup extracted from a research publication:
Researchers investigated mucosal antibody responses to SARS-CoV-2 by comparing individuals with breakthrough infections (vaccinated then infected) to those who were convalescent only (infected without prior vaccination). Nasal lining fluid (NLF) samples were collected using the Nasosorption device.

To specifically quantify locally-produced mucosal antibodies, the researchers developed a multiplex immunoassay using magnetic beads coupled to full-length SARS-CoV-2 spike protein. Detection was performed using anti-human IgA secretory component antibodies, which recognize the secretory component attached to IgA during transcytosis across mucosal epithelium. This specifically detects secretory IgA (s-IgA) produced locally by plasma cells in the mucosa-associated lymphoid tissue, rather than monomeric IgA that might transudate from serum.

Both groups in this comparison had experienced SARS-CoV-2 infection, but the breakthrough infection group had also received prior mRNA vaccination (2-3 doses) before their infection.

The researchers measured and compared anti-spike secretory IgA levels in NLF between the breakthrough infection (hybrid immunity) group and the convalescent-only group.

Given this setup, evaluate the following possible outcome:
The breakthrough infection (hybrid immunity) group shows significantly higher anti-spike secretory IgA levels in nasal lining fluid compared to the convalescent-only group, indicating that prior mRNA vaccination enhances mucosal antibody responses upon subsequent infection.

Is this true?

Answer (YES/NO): NO